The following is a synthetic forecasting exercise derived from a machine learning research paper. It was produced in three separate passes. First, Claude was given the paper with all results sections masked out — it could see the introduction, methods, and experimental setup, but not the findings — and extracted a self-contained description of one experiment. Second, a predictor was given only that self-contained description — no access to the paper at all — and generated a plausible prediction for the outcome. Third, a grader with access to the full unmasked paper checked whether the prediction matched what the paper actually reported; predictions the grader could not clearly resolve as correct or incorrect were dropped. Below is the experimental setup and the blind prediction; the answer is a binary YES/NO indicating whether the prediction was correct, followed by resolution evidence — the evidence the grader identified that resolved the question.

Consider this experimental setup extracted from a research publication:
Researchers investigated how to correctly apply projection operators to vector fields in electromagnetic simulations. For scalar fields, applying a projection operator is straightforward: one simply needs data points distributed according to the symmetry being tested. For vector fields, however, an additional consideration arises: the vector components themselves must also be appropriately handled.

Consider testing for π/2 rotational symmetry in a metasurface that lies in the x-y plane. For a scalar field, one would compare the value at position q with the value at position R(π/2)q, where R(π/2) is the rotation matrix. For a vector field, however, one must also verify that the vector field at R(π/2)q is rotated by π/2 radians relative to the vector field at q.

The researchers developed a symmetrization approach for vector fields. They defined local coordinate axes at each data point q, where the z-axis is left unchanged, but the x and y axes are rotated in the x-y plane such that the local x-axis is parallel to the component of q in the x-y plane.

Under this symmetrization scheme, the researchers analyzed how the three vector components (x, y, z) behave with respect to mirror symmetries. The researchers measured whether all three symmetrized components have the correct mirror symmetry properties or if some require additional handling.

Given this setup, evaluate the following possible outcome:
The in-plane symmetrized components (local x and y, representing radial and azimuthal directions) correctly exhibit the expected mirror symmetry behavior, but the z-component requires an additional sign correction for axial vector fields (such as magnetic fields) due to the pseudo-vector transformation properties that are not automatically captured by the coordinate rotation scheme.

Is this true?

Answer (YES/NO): NO